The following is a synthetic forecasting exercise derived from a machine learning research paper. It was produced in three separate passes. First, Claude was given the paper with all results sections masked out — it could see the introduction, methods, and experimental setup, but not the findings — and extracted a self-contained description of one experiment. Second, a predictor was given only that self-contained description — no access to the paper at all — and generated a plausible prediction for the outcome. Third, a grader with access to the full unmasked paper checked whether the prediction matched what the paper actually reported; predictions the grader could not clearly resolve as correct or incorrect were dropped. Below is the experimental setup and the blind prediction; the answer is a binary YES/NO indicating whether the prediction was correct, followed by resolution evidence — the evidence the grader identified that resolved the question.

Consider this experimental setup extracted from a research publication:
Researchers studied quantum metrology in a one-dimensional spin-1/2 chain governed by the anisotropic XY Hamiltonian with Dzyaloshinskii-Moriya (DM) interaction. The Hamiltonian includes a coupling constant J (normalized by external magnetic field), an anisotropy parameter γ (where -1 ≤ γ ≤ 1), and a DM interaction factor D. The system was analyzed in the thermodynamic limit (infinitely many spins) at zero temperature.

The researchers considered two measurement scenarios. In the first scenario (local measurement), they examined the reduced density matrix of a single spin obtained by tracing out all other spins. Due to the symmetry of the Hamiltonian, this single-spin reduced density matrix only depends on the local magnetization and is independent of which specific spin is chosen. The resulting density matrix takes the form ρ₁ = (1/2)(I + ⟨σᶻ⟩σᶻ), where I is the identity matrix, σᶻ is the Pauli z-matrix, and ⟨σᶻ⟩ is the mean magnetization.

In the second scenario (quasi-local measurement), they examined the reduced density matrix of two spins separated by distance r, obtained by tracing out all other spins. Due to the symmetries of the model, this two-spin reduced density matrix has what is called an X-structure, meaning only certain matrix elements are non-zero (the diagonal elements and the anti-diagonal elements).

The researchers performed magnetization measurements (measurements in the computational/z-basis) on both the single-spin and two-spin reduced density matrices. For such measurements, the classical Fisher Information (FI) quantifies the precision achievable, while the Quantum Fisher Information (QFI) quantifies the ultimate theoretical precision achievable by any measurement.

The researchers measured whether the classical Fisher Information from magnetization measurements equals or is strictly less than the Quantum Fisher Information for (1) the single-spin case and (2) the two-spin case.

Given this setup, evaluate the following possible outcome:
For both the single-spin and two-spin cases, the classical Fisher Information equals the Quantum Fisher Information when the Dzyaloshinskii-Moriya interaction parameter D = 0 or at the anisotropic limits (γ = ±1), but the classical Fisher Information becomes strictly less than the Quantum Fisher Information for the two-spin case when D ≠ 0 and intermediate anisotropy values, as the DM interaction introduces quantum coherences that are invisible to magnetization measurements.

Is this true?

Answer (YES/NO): NO